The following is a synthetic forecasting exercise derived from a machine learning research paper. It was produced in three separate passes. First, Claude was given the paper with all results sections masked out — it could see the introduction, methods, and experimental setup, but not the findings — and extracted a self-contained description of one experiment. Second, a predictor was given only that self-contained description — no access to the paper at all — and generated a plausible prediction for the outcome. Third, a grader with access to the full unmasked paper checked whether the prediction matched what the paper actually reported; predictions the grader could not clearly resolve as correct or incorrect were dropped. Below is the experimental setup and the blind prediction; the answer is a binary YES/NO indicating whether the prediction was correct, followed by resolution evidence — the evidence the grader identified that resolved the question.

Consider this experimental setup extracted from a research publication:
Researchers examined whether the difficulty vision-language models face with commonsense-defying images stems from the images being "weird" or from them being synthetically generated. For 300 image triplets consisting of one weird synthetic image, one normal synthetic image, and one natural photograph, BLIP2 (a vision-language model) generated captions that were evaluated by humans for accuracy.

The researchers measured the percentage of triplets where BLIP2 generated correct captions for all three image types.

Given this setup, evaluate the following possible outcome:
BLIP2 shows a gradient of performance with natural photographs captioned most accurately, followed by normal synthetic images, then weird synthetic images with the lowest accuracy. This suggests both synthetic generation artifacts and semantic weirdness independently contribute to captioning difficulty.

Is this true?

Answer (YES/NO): NO